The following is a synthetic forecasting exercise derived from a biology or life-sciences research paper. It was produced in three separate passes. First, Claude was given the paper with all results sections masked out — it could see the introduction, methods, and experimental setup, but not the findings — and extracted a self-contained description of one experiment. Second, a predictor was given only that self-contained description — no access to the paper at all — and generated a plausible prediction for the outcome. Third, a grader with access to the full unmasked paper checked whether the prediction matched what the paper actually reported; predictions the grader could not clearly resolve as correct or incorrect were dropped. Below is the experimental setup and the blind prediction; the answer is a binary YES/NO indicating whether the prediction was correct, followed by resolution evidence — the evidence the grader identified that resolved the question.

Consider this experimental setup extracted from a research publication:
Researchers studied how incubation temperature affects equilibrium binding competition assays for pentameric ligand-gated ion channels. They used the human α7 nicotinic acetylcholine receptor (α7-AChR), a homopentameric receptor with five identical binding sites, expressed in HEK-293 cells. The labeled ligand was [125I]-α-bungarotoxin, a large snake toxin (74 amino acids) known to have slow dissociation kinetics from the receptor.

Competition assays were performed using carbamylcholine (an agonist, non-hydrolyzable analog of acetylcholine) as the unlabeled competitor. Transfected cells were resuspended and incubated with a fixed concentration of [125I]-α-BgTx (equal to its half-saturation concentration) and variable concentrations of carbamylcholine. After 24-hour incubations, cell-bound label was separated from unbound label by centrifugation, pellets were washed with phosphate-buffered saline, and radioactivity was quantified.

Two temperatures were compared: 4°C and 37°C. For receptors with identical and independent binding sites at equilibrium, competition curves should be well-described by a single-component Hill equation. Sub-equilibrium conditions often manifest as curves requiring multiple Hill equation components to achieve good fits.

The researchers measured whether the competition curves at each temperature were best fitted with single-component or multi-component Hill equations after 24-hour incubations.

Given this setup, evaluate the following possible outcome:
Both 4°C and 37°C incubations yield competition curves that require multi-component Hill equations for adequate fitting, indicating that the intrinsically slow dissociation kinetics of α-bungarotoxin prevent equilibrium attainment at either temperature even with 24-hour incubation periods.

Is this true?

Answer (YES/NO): NO